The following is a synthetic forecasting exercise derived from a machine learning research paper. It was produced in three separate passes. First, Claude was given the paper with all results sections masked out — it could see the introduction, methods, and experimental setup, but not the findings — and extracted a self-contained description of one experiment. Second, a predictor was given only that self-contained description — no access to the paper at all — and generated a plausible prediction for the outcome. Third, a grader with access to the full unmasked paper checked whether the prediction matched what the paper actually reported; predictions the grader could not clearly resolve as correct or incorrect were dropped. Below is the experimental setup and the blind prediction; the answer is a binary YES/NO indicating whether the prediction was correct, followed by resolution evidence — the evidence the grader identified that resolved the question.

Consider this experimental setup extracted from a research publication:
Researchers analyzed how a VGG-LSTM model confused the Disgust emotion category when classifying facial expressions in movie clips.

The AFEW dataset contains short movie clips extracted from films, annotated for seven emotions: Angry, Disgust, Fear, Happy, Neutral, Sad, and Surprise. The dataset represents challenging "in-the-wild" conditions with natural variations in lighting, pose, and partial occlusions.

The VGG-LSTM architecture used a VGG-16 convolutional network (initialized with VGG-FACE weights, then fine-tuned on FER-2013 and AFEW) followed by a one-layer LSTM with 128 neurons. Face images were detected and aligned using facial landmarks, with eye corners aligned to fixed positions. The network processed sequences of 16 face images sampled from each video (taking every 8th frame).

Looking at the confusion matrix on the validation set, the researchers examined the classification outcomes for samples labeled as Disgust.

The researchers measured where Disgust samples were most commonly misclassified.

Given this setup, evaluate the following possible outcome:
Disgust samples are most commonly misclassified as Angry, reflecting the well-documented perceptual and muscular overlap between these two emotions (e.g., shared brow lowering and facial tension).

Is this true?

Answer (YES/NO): NO